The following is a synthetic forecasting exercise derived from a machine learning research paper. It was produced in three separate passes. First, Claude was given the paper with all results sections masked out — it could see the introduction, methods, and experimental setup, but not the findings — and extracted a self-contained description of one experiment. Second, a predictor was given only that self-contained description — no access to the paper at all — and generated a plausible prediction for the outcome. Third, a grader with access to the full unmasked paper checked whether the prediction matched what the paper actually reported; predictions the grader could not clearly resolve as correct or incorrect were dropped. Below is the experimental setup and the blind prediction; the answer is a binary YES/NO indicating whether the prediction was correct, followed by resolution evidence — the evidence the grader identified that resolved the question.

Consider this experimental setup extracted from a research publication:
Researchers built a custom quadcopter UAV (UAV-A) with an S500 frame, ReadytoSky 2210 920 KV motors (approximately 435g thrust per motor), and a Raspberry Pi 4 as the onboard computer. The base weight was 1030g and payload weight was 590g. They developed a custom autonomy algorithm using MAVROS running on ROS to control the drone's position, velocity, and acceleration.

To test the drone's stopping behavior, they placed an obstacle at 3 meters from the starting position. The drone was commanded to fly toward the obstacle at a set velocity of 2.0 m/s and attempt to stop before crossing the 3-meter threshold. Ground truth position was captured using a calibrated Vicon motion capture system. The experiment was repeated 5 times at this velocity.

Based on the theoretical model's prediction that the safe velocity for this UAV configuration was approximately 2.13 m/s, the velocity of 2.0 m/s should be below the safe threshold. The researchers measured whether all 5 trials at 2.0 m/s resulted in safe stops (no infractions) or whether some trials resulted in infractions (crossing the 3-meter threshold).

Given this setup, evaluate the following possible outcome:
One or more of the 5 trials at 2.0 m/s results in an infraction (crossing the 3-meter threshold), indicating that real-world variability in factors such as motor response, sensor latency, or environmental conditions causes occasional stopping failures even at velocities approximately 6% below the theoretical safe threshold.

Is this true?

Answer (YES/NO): YES